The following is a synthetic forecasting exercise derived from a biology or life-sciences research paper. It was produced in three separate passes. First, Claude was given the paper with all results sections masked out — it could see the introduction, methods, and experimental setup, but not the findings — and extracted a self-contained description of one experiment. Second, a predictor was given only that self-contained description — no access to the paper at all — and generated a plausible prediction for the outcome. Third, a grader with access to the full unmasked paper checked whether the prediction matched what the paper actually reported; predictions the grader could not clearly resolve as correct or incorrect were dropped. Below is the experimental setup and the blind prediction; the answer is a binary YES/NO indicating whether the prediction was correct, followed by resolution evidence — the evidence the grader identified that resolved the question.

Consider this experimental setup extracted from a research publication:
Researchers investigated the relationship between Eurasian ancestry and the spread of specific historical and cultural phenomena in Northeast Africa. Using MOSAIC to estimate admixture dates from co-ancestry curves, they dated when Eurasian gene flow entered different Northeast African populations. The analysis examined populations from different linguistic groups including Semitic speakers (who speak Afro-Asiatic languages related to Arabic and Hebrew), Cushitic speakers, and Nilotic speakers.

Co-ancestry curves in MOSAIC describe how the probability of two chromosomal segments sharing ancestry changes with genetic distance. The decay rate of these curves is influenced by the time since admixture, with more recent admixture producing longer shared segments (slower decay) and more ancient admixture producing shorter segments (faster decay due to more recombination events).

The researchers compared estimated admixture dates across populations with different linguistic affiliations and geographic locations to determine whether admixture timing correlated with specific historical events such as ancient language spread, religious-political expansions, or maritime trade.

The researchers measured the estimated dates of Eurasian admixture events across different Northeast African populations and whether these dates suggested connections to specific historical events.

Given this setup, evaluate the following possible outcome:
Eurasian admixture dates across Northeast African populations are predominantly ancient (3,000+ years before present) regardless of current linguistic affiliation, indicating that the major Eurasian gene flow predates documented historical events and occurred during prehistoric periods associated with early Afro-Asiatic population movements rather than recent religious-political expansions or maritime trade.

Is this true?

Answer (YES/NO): NO